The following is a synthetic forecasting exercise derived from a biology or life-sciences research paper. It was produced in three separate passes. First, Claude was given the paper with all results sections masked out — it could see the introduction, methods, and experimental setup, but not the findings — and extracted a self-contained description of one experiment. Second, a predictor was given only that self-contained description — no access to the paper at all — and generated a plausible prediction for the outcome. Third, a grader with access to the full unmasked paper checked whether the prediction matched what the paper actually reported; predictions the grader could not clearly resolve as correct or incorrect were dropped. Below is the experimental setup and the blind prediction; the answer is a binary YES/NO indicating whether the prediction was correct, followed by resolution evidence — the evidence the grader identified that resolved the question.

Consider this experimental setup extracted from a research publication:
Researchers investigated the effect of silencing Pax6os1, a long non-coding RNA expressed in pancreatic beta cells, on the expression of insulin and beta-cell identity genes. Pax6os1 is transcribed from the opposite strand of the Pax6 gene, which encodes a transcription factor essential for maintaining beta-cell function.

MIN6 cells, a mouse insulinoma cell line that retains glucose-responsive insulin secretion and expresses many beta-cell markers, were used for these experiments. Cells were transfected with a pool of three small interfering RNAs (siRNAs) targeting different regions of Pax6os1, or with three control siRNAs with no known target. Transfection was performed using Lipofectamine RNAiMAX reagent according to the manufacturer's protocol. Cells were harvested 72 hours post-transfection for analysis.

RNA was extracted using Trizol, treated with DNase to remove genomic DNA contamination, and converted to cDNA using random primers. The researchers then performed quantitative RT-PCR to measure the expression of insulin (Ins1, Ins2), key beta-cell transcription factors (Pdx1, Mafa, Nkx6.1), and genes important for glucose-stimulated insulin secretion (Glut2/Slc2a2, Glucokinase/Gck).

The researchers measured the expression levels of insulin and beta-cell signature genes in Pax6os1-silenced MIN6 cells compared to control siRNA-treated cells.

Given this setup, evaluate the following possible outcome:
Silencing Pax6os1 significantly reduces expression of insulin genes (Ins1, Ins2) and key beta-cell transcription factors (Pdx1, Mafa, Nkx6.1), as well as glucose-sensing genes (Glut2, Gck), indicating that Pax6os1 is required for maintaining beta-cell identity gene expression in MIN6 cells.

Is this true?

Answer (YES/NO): NO